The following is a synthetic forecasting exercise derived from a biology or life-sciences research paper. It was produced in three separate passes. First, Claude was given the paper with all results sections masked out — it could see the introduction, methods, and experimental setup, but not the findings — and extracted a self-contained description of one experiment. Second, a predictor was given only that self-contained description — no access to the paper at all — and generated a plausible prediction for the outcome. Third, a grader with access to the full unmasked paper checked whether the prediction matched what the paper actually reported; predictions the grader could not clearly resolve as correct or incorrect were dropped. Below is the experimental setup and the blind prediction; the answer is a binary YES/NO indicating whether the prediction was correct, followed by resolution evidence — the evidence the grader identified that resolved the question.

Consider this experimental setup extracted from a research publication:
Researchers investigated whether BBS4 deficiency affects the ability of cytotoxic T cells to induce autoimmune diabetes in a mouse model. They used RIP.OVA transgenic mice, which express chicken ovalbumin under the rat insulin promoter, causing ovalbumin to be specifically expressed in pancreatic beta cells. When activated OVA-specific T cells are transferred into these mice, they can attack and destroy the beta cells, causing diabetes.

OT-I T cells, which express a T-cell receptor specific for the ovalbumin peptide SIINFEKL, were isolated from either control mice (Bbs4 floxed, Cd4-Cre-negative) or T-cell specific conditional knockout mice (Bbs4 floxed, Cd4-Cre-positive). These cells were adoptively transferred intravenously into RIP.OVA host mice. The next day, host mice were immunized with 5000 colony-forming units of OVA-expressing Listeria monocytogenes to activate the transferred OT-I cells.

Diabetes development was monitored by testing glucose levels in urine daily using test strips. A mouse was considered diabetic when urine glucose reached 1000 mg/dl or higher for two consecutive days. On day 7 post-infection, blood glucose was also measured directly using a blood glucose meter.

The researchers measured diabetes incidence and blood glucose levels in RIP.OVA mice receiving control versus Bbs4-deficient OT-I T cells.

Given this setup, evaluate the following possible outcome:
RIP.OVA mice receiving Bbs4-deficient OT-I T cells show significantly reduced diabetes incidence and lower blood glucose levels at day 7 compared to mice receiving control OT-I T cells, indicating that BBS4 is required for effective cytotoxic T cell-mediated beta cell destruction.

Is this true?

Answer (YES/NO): NO